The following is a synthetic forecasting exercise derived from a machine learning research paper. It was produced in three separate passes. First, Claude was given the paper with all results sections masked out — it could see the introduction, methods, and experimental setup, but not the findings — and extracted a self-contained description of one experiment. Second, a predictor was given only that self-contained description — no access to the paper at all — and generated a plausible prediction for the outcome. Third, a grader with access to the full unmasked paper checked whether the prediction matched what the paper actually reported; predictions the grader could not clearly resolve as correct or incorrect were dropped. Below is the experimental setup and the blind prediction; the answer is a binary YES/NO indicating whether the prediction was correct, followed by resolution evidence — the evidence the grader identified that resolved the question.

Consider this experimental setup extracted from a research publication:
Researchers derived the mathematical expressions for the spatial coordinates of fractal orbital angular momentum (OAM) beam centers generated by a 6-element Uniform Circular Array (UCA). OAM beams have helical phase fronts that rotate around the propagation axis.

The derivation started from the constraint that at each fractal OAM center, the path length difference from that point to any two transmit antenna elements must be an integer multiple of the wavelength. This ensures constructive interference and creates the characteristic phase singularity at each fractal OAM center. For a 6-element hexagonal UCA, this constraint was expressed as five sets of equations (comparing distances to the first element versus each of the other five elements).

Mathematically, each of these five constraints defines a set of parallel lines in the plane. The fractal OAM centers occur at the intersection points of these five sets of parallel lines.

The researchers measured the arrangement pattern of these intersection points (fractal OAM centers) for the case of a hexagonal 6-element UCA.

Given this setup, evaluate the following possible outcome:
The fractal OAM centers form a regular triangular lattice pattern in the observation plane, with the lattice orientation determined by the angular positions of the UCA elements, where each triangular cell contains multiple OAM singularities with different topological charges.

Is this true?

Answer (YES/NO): NO